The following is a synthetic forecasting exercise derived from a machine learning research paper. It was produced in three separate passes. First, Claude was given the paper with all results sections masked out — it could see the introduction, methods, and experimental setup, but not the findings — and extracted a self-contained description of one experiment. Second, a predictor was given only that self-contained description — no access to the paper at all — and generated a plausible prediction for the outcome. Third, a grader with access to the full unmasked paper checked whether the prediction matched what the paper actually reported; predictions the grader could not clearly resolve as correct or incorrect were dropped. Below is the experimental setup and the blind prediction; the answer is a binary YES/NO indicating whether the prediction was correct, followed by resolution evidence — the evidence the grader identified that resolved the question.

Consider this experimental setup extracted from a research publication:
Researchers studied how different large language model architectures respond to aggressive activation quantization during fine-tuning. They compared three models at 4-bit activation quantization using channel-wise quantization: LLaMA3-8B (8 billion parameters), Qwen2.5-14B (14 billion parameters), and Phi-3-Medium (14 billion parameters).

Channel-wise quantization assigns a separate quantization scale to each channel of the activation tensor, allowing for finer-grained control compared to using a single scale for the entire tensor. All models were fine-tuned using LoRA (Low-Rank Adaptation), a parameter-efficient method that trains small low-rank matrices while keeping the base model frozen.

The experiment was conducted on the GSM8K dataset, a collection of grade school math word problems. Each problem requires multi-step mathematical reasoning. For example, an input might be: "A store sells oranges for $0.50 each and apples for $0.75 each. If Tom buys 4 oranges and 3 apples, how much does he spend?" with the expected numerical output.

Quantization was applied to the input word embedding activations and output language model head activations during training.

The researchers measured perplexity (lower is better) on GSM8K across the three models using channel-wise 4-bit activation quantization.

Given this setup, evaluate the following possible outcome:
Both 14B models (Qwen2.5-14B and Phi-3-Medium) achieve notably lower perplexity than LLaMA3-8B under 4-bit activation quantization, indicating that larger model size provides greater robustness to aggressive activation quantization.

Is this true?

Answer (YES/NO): NO